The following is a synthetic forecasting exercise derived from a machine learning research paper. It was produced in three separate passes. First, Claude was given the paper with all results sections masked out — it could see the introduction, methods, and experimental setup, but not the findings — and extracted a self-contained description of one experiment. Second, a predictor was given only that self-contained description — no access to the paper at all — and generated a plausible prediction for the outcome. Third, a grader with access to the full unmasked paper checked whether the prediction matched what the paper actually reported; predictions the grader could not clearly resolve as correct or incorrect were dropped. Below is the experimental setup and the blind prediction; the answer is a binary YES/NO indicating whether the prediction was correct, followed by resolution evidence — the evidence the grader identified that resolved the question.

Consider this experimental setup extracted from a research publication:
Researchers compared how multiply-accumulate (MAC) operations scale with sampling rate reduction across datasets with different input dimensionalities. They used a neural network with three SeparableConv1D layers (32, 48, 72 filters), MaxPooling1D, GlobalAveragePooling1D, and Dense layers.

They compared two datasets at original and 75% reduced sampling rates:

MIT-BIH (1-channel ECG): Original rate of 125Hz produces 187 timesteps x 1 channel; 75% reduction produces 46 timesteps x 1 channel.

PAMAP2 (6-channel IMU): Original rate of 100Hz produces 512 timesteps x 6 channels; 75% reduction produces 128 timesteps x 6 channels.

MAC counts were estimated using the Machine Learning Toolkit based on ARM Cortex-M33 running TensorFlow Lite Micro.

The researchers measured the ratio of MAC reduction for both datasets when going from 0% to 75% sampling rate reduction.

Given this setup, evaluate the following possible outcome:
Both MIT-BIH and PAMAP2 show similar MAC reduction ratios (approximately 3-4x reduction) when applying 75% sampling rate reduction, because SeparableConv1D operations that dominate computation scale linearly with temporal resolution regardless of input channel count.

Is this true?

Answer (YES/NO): YES